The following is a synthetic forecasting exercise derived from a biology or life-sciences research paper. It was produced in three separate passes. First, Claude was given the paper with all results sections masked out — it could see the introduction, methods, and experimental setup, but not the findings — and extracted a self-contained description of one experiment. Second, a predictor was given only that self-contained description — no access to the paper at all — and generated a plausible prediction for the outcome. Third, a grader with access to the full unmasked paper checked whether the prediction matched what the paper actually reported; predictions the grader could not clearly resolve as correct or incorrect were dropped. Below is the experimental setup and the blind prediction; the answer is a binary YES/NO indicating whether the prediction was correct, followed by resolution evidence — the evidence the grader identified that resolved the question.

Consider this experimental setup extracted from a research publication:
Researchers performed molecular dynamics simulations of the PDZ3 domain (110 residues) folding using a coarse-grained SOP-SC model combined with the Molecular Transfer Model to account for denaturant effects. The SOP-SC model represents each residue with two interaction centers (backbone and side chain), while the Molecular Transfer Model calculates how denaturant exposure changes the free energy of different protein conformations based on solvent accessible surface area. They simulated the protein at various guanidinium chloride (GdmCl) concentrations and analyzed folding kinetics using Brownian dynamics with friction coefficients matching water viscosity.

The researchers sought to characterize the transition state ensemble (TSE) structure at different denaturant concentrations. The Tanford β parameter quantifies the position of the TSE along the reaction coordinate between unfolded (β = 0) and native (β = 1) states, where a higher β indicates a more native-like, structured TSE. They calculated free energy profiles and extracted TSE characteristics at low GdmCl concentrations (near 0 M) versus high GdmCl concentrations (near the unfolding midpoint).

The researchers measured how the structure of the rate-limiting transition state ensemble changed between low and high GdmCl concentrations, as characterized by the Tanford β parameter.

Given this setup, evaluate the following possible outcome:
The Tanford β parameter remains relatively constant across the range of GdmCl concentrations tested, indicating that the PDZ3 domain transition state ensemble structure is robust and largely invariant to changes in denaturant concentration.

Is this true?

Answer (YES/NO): NO